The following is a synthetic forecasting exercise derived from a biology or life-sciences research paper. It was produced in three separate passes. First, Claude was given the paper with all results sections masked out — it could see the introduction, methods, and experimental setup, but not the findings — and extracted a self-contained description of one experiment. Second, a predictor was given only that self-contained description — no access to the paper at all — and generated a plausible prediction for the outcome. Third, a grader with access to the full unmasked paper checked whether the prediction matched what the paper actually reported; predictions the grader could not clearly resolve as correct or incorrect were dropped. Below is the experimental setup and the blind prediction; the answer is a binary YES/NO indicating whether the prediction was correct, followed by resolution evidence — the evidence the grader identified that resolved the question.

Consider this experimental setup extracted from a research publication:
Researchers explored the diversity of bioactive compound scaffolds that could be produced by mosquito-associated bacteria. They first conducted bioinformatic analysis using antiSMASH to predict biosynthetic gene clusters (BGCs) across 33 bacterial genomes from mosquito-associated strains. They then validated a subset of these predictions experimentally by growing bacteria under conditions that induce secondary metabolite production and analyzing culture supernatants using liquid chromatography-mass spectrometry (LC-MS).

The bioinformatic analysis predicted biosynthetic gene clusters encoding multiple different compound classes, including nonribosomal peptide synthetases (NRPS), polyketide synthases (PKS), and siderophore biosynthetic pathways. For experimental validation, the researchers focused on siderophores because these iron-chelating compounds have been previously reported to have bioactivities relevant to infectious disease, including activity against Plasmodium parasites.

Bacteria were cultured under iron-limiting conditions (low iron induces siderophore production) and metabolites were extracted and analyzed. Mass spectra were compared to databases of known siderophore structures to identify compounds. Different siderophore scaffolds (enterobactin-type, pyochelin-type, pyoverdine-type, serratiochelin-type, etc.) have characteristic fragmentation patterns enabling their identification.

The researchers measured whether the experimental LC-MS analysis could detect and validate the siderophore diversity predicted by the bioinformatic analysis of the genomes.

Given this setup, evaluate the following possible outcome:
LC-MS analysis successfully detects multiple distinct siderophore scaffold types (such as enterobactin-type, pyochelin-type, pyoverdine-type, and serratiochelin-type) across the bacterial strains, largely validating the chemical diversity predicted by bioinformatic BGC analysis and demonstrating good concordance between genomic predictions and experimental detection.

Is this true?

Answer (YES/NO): YES